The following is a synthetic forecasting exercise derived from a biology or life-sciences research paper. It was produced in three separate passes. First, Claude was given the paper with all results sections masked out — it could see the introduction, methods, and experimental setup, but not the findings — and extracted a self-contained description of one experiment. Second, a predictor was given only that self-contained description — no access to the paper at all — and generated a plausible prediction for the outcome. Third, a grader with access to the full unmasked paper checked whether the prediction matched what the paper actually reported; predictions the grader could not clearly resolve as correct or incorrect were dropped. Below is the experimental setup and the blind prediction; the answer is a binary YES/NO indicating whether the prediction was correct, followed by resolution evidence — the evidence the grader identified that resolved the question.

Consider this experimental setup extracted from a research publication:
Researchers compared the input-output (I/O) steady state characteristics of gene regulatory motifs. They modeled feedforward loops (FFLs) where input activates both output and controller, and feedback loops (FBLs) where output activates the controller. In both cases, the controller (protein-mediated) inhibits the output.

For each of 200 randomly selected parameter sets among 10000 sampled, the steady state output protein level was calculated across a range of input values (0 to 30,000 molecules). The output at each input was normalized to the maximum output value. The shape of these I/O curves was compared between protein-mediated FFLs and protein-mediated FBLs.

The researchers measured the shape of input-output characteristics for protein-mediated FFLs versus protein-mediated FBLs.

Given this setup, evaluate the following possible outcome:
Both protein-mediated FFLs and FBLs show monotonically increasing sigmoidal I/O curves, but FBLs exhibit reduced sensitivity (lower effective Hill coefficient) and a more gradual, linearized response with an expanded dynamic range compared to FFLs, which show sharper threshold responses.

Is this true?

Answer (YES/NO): NO